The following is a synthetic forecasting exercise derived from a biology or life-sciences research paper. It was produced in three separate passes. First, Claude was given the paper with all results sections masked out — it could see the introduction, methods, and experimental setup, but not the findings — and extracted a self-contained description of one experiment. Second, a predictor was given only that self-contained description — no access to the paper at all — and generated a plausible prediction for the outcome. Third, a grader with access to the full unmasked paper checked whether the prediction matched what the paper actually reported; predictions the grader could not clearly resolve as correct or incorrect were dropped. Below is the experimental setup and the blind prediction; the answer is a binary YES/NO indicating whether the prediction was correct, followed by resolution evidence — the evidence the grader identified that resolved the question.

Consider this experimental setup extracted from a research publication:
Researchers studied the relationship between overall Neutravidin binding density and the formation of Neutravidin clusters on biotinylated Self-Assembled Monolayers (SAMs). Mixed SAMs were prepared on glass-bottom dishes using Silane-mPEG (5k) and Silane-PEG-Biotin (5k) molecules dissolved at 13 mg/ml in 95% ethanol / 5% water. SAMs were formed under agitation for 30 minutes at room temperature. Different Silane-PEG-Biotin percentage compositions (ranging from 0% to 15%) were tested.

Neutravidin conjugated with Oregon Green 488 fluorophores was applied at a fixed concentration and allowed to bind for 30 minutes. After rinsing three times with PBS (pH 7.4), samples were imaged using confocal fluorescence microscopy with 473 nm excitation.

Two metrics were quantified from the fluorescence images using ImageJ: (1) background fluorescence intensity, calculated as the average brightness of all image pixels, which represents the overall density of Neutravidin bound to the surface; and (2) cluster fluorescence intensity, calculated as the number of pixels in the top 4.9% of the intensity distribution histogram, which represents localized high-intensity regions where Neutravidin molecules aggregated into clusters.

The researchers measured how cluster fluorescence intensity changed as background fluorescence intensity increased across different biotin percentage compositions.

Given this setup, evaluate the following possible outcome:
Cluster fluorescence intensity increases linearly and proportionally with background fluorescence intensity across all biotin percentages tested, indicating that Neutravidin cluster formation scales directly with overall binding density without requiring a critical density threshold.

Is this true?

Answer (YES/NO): NO